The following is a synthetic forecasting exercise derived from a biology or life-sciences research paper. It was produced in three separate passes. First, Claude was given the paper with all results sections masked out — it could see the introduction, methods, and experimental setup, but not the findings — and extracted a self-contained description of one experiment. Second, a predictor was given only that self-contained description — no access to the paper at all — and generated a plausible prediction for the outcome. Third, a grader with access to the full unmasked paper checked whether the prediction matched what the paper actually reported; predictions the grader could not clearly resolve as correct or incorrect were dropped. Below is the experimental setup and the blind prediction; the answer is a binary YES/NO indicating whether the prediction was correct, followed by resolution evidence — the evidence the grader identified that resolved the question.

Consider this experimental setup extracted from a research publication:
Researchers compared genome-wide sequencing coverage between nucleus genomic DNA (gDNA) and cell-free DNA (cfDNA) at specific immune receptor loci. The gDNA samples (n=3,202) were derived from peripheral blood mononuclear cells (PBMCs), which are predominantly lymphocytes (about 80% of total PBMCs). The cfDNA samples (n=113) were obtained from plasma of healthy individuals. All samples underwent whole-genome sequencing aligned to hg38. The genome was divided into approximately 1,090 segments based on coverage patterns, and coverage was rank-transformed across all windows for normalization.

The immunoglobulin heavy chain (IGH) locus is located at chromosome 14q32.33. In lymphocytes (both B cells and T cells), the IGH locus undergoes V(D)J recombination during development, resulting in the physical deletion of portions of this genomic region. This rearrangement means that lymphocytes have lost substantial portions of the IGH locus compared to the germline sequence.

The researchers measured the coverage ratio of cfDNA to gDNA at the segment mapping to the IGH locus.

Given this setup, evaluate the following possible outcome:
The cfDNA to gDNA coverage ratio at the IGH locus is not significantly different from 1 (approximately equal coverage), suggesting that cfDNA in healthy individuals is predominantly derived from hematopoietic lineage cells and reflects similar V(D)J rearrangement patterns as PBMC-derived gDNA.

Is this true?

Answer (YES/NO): NO